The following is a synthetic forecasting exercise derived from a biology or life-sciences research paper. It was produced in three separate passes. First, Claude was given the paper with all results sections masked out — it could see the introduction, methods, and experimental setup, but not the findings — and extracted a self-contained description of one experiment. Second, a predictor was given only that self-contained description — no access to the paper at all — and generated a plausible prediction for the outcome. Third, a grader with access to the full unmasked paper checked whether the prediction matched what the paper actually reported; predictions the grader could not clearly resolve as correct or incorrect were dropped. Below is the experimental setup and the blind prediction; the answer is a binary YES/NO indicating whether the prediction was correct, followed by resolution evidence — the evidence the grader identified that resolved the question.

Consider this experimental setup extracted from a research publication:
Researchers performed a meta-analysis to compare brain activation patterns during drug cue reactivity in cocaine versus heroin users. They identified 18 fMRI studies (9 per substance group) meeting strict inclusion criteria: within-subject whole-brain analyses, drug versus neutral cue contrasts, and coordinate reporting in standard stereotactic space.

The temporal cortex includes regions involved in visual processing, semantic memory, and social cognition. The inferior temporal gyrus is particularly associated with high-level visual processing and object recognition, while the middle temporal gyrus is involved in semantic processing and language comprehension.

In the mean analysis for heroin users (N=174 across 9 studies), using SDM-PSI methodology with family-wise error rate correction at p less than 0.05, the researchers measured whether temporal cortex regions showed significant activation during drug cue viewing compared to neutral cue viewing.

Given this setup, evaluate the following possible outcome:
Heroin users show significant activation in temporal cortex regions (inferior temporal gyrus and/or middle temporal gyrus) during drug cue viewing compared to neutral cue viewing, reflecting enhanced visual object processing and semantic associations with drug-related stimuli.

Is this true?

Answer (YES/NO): YES